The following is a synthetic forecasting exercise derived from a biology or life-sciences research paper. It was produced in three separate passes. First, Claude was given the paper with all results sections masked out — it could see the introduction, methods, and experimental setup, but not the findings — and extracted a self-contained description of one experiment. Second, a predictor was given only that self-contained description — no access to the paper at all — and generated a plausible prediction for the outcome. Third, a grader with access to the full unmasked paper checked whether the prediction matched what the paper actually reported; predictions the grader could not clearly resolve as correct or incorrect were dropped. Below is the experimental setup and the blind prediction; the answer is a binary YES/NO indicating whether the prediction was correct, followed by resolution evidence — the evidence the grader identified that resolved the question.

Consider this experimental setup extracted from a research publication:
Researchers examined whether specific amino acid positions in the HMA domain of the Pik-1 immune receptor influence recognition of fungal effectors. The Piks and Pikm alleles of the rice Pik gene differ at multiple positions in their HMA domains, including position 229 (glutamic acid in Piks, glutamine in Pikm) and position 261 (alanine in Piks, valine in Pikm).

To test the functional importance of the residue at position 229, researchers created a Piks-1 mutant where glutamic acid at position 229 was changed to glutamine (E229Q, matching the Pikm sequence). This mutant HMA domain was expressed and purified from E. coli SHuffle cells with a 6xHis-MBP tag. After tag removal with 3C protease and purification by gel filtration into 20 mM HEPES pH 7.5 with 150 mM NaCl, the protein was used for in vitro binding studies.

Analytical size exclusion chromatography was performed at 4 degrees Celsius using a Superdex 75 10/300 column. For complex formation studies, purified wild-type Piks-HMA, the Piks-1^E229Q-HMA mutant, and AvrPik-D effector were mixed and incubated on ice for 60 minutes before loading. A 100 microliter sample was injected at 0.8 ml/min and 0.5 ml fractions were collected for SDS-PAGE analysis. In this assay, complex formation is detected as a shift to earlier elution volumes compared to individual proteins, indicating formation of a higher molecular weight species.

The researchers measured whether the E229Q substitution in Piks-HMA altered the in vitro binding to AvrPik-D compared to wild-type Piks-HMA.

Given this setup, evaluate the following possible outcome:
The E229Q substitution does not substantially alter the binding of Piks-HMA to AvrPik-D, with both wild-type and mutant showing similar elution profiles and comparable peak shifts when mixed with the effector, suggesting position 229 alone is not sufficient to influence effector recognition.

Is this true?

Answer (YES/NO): NO